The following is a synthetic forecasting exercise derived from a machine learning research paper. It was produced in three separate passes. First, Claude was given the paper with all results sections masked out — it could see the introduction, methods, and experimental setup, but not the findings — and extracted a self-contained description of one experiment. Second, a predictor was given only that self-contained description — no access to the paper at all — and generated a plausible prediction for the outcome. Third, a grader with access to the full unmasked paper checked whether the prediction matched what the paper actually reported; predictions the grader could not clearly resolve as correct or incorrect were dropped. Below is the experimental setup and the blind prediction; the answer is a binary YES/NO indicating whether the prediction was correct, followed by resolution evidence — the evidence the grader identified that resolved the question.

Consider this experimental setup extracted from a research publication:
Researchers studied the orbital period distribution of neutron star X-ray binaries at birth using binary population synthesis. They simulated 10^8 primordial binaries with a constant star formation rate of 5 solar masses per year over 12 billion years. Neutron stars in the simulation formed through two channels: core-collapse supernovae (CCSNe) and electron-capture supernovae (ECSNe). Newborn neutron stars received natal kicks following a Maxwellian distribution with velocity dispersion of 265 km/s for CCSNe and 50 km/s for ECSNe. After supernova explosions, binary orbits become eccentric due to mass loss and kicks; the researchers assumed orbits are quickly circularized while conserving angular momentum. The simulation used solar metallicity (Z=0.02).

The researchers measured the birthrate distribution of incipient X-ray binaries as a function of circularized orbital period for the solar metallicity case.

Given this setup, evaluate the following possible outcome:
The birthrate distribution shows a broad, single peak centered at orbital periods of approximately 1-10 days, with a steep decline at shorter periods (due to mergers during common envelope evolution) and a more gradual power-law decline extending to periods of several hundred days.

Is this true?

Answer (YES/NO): NO